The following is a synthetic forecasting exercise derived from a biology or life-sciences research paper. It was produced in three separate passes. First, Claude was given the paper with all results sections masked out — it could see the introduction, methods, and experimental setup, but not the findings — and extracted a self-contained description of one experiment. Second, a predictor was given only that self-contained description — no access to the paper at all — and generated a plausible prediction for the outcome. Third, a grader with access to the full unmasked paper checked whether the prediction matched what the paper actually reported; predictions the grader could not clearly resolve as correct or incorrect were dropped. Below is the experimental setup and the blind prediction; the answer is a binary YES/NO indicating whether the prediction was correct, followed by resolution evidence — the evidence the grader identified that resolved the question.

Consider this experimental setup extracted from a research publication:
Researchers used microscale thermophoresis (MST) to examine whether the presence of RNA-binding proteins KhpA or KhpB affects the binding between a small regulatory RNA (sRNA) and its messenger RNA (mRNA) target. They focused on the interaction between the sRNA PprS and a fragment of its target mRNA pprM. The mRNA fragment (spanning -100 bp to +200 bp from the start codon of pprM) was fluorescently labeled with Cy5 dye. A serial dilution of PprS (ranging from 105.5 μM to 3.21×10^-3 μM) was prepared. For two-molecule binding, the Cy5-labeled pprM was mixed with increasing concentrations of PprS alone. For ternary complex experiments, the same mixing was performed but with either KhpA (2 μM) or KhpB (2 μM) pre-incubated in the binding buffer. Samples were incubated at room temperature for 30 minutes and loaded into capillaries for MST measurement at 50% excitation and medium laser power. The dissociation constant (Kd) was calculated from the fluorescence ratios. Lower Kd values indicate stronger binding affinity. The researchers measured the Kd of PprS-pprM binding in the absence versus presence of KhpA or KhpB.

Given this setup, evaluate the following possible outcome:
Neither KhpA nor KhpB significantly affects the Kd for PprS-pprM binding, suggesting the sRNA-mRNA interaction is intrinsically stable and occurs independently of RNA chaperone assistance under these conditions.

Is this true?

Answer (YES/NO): NO